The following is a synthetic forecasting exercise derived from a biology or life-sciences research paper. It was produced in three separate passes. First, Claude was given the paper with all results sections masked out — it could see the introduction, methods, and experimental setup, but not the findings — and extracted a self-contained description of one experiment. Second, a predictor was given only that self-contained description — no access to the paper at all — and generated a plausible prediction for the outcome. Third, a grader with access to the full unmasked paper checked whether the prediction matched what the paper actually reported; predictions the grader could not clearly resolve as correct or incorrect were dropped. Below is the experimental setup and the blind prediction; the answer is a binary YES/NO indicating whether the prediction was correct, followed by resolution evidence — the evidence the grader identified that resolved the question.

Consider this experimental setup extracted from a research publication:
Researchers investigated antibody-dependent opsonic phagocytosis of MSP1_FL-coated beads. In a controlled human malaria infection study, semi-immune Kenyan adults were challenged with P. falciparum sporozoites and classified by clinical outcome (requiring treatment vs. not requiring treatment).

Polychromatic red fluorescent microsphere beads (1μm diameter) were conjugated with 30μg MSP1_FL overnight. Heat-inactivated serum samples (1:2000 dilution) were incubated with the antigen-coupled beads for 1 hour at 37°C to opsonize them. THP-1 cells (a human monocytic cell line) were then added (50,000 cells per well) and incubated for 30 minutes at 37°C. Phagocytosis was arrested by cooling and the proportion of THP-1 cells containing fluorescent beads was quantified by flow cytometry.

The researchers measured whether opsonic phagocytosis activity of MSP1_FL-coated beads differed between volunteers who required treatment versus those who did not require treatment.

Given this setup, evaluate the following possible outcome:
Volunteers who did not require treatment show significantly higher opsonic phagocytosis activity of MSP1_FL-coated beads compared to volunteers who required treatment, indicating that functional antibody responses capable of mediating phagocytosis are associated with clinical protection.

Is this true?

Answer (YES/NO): YES